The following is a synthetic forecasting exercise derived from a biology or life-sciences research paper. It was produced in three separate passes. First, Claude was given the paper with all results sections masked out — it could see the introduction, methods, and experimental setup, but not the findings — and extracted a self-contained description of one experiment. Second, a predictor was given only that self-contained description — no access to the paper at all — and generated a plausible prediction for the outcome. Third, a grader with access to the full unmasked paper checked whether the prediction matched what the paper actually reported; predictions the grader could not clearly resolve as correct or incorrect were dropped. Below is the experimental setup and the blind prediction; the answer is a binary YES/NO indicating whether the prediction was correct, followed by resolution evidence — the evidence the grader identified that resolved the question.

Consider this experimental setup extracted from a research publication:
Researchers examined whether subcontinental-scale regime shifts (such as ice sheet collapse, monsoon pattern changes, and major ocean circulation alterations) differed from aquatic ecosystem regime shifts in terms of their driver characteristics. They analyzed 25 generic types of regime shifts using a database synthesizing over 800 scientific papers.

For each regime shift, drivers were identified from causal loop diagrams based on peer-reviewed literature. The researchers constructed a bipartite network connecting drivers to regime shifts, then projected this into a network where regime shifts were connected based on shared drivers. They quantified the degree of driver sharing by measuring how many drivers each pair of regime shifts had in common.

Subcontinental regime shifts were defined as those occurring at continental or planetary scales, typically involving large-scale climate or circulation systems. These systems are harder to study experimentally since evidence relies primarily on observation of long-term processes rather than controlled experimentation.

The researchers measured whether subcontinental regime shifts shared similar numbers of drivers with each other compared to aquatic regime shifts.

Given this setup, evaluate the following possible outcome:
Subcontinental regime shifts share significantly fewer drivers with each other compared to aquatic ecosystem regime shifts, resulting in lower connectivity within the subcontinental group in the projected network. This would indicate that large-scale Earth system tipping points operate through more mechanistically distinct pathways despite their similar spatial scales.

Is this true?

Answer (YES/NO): NO